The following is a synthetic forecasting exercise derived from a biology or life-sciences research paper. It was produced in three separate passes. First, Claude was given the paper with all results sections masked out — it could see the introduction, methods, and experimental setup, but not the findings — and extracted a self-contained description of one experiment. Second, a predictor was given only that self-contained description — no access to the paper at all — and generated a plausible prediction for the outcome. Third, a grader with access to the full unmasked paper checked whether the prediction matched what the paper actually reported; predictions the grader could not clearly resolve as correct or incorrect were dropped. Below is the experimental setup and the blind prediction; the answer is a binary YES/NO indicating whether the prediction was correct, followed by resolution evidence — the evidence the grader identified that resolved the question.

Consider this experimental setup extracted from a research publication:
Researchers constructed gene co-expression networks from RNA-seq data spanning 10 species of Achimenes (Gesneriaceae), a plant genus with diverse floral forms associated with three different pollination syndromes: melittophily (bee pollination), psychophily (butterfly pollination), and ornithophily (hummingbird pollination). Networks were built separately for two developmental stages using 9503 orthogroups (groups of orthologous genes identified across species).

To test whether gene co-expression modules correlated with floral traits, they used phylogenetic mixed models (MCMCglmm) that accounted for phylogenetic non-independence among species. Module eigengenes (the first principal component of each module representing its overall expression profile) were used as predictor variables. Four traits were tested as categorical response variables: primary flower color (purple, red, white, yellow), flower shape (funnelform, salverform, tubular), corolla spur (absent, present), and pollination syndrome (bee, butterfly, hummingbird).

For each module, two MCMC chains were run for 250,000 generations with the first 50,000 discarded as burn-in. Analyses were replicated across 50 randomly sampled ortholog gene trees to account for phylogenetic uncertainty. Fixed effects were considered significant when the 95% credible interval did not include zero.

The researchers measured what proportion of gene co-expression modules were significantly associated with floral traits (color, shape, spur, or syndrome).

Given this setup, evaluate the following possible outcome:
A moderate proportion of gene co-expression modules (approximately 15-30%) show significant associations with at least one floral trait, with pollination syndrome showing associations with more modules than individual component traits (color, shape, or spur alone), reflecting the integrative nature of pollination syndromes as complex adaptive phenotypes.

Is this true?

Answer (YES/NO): NO